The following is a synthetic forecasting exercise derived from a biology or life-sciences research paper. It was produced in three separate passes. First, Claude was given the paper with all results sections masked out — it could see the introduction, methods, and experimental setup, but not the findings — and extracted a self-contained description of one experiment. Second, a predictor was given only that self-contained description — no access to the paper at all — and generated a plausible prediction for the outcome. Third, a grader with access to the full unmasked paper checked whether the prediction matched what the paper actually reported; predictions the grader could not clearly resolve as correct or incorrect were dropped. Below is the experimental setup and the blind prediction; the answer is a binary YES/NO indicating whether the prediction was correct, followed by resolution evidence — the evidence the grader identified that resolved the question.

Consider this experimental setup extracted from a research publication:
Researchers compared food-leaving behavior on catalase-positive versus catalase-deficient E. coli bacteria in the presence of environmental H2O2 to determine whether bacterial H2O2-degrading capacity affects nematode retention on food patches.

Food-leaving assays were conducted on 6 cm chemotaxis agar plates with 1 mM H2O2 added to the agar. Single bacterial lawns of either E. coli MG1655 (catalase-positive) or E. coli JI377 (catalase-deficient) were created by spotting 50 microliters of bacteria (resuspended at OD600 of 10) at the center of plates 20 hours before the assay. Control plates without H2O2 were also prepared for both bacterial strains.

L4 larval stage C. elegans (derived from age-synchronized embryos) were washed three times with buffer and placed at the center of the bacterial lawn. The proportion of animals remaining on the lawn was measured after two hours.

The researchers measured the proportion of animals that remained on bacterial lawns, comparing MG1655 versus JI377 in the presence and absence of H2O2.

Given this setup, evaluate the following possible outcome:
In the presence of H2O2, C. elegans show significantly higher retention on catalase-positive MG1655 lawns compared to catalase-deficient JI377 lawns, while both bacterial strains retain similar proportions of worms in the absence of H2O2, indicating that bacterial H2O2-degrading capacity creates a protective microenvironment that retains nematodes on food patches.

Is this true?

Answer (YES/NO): YES